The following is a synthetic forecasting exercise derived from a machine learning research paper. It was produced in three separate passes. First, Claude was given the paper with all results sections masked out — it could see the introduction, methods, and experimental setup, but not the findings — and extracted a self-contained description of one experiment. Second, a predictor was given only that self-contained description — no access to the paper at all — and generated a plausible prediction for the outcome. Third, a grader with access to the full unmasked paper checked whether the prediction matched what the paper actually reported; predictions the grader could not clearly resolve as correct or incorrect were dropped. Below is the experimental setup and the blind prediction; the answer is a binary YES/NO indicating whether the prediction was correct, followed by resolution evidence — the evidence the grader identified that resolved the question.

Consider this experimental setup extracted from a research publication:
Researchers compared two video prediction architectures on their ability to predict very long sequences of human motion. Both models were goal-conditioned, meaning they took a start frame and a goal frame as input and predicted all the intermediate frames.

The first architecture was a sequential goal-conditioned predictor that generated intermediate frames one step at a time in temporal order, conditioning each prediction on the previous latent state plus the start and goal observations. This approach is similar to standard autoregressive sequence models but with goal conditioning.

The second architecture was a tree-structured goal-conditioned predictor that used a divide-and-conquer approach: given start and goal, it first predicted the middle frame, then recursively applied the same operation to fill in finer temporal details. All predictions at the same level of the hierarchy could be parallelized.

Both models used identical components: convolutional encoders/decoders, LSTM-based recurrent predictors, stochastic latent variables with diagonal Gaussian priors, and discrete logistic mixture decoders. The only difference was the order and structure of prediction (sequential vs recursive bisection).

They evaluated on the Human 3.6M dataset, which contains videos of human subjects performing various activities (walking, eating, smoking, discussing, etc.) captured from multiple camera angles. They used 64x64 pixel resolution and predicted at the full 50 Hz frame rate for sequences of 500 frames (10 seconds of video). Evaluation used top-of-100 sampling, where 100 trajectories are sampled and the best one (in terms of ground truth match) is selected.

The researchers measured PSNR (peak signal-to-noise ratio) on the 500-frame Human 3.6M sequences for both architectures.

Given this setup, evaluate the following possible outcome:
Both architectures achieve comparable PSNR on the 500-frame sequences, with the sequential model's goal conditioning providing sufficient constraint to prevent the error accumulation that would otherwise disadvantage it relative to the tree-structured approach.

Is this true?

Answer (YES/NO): NO